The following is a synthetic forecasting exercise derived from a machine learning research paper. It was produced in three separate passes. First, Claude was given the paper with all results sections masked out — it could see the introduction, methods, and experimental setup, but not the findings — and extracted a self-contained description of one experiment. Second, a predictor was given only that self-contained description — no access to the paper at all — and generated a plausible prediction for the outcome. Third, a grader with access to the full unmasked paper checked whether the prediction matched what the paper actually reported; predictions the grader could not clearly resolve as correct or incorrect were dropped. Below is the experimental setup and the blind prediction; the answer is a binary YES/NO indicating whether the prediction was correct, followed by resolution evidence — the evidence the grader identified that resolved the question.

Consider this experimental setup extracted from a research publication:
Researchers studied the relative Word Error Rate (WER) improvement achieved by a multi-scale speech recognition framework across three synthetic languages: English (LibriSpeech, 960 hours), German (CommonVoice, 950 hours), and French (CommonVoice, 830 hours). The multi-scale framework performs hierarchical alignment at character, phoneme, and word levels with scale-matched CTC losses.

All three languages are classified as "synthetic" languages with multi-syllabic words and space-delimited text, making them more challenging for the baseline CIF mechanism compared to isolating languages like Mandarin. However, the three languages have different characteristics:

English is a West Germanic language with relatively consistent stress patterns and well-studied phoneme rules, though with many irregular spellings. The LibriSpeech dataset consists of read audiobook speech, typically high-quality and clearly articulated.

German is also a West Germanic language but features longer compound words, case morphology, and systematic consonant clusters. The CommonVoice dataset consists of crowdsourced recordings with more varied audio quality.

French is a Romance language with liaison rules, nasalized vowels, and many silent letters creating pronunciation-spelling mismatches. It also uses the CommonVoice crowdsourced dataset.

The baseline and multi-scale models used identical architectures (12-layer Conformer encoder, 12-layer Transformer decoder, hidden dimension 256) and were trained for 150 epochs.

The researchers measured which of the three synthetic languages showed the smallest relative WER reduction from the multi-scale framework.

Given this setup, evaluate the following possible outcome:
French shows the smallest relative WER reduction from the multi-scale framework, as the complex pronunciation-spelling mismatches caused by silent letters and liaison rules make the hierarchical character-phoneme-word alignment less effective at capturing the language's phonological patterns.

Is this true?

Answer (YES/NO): NO